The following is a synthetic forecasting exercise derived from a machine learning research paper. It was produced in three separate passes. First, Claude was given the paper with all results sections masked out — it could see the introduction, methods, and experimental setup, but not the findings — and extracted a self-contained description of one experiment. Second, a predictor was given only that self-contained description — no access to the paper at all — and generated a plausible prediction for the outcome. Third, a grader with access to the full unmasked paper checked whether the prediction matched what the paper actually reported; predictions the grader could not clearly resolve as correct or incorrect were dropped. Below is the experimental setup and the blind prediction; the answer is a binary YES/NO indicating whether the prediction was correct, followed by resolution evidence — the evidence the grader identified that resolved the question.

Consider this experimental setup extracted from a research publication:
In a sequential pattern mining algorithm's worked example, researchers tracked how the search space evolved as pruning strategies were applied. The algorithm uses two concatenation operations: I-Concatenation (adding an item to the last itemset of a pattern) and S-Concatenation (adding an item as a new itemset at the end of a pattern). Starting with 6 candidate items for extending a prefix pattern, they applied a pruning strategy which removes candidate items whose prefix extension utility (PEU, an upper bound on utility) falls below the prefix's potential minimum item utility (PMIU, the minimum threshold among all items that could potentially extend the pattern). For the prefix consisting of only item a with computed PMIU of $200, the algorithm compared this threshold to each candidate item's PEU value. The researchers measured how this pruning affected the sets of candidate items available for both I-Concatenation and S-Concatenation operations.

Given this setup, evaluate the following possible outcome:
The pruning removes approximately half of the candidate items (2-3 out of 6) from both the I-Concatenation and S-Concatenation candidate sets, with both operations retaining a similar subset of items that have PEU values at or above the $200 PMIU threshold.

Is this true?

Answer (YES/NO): YES